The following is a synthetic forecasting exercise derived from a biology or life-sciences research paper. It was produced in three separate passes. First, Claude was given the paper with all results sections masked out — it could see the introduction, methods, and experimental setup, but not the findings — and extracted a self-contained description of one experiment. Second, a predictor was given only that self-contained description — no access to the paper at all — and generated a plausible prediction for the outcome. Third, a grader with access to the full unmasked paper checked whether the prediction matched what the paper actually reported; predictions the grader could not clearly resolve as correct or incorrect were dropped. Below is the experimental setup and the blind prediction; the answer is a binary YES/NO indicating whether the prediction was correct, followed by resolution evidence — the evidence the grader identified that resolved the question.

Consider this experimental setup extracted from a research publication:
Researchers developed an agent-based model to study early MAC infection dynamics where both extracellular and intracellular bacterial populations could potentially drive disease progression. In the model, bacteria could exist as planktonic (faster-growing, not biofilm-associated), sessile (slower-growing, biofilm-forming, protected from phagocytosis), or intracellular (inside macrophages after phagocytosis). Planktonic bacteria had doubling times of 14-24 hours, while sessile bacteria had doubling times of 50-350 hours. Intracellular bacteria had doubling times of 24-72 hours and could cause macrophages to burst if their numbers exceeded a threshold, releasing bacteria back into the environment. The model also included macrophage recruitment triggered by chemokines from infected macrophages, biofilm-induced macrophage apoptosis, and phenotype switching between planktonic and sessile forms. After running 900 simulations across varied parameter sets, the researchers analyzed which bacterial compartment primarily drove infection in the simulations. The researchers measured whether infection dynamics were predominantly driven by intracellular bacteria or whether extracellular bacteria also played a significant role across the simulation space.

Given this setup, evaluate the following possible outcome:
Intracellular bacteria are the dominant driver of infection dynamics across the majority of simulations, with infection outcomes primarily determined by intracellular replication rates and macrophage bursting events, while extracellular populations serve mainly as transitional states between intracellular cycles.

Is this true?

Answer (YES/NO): NO